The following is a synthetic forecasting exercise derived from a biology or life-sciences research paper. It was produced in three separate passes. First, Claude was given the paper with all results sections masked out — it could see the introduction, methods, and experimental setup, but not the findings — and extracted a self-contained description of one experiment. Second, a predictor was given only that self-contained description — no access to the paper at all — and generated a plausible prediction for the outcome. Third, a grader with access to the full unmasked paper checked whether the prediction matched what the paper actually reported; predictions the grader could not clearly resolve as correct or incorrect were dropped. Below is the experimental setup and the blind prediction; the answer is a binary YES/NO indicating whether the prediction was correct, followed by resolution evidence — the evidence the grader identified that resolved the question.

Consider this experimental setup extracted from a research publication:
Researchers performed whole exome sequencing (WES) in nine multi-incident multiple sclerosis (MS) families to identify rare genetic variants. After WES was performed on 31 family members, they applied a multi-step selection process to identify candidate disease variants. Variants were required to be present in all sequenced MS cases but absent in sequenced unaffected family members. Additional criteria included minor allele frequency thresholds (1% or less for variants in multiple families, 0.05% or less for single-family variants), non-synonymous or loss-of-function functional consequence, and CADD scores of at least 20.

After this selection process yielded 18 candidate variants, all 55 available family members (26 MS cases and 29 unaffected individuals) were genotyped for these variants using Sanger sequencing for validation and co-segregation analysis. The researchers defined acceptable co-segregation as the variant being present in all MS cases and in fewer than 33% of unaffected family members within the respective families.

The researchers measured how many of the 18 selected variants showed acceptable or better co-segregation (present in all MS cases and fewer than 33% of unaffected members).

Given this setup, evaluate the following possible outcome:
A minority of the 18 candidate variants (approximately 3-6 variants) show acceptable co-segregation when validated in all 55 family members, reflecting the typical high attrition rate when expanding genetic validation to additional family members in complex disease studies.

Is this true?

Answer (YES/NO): NO